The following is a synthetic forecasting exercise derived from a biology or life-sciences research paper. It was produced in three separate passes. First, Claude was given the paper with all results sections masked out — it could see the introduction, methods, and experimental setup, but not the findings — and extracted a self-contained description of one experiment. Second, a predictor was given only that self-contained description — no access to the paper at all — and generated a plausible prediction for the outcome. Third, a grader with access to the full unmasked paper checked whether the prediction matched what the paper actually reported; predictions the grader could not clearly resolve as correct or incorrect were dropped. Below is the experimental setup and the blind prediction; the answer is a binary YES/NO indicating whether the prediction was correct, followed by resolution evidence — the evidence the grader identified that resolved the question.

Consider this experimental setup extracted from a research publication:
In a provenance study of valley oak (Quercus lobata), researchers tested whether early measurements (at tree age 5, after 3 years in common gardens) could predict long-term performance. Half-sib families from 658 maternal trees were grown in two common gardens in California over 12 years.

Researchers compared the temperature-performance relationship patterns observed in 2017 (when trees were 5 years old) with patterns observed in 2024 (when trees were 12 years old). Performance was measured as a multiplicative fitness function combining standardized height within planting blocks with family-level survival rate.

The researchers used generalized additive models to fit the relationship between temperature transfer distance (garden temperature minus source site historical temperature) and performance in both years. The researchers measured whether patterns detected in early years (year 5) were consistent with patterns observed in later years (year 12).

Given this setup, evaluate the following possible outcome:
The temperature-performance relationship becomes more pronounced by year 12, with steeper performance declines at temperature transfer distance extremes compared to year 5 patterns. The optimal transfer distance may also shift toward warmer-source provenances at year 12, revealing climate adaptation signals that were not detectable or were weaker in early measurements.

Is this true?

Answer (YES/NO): NO